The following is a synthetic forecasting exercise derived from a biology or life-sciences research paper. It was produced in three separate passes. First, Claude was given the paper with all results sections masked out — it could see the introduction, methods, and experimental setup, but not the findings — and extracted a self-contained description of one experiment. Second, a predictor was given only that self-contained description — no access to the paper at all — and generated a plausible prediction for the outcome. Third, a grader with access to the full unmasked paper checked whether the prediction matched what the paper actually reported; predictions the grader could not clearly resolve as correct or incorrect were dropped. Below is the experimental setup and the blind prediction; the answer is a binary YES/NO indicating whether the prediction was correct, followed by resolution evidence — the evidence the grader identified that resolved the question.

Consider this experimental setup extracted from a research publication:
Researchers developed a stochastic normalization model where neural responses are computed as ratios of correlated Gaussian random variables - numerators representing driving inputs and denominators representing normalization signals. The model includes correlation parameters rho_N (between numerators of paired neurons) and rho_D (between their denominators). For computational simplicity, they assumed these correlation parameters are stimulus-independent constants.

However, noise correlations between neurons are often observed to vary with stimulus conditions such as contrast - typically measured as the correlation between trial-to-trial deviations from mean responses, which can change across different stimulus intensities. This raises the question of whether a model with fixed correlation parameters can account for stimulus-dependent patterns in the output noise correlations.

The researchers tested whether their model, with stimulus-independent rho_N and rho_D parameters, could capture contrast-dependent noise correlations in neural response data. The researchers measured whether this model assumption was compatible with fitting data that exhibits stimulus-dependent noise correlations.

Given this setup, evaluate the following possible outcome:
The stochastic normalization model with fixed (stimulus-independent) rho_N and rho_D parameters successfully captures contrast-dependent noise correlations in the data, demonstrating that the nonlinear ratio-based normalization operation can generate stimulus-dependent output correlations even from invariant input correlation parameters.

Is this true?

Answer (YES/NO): YES